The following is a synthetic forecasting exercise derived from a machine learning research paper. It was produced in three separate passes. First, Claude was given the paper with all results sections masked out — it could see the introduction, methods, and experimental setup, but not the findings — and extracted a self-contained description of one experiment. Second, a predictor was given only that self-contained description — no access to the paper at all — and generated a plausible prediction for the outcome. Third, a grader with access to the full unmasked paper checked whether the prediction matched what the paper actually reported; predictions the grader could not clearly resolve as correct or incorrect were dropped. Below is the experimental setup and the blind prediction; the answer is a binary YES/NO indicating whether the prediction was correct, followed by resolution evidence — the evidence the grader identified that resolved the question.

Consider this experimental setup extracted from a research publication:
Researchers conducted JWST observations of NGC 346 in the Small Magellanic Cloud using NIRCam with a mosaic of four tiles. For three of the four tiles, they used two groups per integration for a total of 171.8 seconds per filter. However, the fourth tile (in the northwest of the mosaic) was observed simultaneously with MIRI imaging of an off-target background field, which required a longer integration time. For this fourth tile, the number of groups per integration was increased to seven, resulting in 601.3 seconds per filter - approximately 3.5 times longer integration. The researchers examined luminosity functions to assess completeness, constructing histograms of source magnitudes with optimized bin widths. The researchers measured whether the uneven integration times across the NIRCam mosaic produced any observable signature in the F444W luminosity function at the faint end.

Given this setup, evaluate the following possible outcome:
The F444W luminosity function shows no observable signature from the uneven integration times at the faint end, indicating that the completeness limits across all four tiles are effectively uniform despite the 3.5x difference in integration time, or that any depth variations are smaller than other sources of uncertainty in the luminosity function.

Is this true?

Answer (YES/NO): NO